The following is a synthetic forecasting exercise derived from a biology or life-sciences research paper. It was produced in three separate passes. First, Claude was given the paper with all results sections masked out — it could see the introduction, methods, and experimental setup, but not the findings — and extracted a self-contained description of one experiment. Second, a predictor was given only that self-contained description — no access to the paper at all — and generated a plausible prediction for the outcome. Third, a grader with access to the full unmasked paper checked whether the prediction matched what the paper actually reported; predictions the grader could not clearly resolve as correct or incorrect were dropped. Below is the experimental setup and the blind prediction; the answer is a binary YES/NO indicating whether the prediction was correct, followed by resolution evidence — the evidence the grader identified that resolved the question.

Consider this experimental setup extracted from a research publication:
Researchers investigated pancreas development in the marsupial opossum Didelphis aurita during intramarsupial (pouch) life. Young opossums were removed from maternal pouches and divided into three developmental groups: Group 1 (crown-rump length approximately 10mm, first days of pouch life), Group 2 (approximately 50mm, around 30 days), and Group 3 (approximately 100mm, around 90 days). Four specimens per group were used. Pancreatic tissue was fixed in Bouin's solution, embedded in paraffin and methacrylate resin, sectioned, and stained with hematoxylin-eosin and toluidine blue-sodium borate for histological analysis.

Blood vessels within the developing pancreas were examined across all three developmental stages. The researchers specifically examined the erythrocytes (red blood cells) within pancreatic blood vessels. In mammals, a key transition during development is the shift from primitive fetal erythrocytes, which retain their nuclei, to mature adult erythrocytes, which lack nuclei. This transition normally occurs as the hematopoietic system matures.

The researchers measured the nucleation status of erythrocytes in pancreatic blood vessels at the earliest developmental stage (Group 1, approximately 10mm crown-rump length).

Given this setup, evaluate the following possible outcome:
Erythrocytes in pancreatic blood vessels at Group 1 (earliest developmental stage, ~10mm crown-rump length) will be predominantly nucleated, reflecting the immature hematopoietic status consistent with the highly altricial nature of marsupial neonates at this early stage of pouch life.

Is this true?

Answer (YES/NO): YES